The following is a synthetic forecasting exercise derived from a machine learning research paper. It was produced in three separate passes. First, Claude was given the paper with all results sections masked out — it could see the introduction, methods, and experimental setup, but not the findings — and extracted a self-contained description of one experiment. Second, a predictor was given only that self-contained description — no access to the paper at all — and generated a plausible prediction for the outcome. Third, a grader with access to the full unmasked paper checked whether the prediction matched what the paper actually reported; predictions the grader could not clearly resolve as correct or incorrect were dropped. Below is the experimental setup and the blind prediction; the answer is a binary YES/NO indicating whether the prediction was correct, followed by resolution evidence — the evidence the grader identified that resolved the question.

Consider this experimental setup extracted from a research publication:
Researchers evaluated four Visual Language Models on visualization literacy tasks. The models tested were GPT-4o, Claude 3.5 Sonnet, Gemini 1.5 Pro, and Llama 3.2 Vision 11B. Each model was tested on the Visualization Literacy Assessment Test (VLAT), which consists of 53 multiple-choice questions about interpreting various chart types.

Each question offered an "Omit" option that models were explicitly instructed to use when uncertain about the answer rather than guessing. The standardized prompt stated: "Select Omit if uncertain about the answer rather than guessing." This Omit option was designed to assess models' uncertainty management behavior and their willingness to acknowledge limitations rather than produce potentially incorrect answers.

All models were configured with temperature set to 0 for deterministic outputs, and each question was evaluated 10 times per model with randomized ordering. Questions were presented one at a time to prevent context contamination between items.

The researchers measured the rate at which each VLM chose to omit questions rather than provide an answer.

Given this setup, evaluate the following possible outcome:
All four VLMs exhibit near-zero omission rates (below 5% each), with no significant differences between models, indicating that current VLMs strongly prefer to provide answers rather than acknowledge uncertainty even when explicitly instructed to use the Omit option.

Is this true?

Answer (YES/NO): NO